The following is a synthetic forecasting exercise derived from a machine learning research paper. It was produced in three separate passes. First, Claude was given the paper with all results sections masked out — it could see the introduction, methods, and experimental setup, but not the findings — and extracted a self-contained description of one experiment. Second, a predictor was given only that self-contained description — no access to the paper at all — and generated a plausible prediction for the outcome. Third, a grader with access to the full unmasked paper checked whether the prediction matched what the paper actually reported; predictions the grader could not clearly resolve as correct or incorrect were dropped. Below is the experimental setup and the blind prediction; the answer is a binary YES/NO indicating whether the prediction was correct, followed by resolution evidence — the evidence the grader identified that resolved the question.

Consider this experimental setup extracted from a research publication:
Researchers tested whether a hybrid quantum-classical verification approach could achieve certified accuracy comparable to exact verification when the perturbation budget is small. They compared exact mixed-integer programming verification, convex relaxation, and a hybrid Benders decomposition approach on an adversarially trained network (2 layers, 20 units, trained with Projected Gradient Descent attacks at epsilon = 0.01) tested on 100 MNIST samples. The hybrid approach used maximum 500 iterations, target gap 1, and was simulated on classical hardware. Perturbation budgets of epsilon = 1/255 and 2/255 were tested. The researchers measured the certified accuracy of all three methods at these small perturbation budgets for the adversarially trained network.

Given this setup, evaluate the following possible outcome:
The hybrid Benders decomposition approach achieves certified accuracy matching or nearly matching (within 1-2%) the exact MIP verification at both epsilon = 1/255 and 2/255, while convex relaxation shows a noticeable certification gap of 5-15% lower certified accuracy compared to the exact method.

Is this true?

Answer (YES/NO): NO